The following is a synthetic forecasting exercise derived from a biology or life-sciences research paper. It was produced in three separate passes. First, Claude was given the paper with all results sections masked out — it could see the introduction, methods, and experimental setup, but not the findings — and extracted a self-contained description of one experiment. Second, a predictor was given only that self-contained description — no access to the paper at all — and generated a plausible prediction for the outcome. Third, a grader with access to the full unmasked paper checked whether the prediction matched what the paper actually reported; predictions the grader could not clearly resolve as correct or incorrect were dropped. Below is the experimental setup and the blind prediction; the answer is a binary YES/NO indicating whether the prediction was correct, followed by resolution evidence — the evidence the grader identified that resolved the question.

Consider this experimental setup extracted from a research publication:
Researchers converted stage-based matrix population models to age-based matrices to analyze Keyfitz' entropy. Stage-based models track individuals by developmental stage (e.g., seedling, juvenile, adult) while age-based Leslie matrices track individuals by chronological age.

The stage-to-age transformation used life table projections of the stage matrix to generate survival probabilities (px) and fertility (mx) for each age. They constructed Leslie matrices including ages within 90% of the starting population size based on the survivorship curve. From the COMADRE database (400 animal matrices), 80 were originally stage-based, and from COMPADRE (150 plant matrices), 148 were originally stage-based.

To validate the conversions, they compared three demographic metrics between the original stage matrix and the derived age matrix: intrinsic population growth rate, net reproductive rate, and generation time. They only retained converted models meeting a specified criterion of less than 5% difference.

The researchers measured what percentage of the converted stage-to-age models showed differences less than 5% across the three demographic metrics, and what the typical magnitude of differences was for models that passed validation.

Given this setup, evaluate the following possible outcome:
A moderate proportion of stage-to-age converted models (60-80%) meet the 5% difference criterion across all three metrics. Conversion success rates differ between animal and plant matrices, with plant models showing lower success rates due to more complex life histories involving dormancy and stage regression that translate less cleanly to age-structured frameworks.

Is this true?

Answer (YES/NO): NO